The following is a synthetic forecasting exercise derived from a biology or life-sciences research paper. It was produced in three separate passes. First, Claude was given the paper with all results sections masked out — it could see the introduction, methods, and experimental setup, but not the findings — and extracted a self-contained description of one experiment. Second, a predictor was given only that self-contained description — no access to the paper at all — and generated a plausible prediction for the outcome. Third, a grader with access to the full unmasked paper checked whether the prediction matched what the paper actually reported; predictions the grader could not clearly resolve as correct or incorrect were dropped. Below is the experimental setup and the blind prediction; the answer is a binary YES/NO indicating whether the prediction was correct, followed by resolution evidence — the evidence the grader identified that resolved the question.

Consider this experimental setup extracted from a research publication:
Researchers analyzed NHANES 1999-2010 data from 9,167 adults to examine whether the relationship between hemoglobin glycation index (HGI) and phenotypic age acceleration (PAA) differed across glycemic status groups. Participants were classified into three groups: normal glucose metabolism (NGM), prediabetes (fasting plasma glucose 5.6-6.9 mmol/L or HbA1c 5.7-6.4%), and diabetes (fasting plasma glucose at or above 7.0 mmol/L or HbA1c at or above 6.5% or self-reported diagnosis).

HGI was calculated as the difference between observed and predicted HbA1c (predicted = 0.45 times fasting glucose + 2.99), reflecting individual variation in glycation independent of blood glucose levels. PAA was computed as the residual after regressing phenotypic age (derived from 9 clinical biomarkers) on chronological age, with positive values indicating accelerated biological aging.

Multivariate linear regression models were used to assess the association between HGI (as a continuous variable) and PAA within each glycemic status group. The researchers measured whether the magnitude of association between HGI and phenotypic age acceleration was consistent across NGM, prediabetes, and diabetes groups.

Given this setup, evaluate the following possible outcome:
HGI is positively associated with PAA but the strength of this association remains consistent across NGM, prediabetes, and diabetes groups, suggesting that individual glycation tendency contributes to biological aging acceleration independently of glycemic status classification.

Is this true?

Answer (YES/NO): NO